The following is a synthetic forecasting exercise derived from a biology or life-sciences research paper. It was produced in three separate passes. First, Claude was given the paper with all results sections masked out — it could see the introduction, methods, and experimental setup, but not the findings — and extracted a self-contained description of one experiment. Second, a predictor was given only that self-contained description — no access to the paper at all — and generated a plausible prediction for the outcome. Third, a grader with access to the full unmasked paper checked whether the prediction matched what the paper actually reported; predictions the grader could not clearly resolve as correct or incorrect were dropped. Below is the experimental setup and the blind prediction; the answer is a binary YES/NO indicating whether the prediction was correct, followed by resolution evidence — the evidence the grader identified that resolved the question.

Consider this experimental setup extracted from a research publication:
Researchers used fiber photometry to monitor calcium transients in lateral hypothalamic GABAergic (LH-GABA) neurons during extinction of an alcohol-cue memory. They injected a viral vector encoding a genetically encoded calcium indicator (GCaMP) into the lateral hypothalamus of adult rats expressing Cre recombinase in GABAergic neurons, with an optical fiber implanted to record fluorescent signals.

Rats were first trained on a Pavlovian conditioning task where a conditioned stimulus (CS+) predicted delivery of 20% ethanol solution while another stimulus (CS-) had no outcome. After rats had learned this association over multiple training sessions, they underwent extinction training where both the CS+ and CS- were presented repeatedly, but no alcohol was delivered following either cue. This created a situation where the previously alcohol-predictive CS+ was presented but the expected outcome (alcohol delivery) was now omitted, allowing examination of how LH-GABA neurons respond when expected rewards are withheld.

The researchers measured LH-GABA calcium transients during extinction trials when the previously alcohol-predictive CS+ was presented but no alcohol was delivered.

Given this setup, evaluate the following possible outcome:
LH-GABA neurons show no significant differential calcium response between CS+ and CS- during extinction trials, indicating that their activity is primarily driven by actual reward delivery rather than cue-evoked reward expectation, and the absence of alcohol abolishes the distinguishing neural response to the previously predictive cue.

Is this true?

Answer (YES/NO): NO